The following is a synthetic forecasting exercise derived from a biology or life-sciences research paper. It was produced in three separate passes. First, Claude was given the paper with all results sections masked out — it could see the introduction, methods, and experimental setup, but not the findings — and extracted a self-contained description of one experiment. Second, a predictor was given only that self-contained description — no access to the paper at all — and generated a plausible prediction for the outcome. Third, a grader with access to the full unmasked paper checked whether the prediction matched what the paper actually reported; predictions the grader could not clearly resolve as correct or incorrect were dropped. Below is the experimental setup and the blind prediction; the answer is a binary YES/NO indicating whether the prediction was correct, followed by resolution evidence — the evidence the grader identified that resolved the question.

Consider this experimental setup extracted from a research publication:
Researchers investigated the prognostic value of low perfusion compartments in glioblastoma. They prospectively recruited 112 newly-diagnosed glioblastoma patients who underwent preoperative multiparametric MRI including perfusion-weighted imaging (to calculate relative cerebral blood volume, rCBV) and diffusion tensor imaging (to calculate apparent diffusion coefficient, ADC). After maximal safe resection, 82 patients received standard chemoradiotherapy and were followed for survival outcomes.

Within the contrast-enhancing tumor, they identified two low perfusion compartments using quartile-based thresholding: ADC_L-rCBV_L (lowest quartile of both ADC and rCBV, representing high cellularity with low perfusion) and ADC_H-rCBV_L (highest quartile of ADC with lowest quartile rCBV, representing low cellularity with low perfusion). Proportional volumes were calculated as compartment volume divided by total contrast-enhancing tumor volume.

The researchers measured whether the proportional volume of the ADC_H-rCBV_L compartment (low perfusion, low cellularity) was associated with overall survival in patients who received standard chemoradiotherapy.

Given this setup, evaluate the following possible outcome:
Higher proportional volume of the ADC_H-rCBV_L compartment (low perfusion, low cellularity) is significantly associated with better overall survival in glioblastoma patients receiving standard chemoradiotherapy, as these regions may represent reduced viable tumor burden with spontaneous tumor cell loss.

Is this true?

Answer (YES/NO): NO